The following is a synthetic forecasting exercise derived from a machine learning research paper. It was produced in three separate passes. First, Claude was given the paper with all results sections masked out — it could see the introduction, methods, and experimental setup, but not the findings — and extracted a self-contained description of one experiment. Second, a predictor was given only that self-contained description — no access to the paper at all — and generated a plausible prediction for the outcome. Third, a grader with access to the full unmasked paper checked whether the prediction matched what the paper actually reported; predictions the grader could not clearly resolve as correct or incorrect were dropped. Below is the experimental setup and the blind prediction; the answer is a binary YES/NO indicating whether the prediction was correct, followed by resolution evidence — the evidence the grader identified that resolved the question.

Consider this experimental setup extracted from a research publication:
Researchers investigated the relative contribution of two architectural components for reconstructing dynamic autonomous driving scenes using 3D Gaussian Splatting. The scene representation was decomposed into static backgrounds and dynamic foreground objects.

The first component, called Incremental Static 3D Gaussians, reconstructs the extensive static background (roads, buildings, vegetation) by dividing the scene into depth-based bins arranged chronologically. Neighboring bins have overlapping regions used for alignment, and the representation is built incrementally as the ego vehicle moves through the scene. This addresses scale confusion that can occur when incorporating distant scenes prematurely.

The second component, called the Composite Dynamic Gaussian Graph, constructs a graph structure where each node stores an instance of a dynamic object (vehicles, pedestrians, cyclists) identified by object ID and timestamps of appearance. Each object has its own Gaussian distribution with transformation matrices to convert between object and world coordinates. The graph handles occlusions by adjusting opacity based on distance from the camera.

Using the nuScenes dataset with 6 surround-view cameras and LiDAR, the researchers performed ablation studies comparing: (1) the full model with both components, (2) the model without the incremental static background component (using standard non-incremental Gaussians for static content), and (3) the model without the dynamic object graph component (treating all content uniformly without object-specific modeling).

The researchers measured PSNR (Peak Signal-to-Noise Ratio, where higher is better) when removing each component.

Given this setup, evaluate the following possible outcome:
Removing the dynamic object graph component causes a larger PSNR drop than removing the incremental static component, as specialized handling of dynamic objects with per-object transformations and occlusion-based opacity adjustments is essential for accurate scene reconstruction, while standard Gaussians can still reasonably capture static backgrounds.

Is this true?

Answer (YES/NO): YES